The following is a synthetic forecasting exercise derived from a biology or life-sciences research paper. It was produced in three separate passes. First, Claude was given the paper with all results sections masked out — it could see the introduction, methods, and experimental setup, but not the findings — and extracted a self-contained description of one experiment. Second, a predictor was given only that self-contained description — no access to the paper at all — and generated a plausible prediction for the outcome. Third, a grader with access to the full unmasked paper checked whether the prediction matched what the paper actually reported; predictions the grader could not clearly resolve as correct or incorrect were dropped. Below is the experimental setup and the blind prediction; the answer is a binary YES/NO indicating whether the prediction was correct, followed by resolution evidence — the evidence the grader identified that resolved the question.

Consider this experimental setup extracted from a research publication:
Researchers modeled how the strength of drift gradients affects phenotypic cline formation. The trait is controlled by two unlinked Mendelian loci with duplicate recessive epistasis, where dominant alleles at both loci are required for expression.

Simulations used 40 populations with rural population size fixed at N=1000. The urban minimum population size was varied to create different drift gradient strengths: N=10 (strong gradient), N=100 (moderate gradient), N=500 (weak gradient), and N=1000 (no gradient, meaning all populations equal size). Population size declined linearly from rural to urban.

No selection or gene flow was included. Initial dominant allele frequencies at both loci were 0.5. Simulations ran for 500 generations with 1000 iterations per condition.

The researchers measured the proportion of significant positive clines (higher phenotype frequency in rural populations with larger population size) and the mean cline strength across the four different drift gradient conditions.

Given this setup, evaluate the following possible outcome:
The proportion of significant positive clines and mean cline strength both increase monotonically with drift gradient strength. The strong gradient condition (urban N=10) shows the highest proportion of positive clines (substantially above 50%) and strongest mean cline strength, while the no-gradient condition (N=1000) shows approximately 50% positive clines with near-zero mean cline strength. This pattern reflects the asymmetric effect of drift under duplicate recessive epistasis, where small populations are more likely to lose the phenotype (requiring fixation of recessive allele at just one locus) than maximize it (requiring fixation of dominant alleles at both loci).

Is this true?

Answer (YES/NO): NO